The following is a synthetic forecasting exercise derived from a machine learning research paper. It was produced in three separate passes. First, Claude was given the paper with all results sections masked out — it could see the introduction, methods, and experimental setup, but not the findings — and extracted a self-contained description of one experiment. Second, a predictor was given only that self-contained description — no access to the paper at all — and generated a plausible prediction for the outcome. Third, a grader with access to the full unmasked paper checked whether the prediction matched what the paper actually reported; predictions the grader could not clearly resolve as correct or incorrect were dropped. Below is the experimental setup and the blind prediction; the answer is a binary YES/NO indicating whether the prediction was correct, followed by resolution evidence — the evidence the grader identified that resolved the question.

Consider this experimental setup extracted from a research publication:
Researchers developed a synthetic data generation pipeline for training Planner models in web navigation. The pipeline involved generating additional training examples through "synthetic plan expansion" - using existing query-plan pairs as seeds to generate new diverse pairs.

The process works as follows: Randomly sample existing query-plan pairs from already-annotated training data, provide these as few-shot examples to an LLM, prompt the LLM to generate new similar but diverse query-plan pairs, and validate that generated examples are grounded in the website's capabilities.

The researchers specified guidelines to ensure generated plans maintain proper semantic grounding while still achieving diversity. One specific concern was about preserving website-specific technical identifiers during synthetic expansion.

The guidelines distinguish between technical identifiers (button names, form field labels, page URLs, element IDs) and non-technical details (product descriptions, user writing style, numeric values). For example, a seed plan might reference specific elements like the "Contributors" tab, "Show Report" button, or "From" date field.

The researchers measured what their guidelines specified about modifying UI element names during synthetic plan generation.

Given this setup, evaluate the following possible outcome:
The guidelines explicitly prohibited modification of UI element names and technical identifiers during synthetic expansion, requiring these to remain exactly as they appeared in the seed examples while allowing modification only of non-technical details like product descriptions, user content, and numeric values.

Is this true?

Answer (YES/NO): YES